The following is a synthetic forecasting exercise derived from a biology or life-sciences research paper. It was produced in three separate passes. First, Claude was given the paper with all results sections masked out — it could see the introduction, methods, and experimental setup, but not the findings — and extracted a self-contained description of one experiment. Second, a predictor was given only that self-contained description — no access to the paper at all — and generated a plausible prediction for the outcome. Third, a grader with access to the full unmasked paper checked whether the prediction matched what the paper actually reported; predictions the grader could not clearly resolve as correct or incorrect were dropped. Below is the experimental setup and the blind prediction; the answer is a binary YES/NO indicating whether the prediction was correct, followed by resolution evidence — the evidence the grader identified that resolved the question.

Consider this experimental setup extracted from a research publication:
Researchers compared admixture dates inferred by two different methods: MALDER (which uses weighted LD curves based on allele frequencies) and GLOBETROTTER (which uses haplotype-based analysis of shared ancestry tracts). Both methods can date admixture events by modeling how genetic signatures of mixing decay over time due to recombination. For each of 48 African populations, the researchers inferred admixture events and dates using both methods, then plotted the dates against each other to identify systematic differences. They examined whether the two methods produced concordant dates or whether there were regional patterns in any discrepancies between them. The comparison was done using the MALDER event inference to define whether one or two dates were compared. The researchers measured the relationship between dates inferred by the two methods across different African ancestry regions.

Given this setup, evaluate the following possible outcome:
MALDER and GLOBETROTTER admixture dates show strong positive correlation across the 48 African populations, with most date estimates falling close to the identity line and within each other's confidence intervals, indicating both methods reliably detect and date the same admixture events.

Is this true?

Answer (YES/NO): NO